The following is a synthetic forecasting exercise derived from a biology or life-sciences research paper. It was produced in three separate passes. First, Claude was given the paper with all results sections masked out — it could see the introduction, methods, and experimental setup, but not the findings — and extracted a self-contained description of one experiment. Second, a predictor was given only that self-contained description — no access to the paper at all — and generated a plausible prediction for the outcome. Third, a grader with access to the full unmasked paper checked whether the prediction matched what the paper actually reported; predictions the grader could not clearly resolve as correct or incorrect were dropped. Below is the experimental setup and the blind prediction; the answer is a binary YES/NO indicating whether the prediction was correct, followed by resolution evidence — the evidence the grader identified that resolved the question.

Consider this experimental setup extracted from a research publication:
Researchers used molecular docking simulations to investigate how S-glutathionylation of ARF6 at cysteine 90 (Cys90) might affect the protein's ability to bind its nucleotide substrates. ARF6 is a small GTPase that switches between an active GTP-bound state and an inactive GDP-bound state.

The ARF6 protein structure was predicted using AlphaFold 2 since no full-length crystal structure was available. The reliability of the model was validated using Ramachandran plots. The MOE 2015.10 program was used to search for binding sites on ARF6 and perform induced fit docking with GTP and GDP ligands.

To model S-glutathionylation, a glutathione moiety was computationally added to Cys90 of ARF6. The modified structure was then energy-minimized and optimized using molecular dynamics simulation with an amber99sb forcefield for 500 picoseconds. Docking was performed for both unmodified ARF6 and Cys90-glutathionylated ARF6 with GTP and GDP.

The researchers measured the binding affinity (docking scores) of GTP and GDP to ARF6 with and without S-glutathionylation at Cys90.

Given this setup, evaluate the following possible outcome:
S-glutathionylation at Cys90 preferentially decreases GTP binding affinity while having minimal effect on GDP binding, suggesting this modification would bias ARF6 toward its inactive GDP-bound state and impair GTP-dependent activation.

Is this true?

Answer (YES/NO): NO